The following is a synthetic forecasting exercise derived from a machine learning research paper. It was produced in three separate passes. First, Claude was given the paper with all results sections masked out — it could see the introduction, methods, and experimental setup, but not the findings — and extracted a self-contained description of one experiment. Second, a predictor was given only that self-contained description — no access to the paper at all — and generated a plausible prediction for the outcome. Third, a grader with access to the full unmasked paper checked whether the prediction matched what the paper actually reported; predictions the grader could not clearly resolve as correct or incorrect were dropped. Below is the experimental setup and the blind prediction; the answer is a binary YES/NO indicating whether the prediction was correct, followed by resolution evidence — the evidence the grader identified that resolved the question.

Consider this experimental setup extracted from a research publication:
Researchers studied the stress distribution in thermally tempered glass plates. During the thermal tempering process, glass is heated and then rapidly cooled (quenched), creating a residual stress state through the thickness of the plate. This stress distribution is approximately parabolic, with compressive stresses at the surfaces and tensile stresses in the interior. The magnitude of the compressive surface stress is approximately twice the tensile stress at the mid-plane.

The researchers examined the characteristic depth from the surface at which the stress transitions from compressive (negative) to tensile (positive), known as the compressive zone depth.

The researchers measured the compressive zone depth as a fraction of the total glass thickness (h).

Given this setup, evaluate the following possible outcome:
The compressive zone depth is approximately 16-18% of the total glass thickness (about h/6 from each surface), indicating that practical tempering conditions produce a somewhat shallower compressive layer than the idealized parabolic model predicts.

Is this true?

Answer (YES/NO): NO